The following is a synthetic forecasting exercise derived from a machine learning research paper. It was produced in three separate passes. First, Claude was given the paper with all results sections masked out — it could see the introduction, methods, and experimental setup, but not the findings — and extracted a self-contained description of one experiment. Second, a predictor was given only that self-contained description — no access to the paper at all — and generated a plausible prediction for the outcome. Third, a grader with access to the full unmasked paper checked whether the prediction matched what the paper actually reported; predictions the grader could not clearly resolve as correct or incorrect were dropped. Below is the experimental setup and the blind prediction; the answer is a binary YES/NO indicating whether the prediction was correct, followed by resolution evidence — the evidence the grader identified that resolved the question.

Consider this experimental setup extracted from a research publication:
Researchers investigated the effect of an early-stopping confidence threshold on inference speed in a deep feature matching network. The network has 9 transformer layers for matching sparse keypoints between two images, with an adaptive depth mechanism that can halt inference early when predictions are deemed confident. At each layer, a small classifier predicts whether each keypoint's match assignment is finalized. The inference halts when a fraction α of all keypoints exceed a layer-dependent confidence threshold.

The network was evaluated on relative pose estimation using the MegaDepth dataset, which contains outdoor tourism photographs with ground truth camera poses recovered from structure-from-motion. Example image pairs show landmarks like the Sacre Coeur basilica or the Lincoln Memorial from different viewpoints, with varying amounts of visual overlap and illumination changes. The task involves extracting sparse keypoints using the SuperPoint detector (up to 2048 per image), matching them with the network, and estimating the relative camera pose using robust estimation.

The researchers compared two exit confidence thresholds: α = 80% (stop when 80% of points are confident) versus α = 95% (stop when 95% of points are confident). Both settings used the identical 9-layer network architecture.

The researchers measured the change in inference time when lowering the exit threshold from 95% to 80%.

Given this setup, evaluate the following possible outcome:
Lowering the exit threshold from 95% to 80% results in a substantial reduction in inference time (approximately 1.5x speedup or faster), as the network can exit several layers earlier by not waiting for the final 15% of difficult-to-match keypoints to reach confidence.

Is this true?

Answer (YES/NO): YES